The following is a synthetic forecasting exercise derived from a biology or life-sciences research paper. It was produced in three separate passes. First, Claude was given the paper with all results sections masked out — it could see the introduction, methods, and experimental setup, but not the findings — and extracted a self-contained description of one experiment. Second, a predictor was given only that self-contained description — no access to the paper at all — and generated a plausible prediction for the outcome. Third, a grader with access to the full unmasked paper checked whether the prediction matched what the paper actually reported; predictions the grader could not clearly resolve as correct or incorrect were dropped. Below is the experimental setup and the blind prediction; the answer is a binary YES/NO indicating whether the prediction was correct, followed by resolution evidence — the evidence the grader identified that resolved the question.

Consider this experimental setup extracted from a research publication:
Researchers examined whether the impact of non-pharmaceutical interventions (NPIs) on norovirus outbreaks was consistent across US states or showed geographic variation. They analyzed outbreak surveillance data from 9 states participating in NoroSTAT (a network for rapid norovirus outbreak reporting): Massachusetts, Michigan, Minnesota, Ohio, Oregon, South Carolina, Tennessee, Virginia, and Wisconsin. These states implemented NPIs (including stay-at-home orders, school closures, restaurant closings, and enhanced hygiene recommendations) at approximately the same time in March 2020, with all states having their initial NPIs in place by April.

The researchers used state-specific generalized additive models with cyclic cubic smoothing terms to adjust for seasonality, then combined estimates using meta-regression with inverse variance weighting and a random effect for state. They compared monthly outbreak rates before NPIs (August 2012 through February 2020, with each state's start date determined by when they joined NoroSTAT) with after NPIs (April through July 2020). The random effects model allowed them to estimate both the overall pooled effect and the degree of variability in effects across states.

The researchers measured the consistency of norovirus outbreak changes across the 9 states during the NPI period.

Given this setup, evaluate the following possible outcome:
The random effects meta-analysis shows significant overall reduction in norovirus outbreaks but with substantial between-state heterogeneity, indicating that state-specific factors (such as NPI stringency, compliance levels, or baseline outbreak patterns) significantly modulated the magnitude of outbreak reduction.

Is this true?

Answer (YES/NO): NO